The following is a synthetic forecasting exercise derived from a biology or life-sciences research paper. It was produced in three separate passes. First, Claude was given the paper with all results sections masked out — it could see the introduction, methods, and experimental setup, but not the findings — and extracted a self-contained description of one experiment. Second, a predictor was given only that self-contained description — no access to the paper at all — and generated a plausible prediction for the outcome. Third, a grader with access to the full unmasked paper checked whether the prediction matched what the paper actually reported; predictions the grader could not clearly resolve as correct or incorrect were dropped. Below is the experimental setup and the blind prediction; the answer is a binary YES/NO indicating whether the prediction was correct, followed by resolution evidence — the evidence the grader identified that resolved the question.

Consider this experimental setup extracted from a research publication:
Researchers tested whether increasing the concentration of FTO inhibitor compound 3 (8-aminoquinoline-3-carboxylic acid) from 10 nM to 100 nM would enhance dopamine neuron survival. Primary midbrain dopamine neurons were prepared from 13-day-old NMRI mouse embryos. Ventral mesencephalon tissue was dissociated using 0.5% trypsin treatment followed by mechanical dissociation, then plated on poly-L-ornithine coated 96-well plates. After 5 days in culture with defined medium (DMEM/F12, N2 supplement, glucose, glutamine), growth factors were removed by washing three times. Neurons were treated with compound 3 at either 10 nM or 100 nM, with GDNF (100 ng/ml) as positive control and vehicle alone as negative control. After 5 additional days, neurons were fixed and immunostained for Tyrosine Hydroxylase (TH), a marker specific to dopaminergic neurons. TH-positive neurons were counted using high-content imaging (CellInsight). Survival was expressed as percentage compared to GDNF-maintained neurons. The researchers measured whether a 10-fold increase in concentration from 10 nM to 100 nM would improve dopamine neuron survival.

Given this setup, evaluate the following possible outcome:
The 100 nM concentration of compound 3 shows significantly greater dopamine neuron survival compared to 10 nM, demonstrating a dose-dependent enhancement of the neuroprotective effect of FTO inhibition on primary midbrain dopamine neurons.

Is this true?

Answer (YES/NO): YES